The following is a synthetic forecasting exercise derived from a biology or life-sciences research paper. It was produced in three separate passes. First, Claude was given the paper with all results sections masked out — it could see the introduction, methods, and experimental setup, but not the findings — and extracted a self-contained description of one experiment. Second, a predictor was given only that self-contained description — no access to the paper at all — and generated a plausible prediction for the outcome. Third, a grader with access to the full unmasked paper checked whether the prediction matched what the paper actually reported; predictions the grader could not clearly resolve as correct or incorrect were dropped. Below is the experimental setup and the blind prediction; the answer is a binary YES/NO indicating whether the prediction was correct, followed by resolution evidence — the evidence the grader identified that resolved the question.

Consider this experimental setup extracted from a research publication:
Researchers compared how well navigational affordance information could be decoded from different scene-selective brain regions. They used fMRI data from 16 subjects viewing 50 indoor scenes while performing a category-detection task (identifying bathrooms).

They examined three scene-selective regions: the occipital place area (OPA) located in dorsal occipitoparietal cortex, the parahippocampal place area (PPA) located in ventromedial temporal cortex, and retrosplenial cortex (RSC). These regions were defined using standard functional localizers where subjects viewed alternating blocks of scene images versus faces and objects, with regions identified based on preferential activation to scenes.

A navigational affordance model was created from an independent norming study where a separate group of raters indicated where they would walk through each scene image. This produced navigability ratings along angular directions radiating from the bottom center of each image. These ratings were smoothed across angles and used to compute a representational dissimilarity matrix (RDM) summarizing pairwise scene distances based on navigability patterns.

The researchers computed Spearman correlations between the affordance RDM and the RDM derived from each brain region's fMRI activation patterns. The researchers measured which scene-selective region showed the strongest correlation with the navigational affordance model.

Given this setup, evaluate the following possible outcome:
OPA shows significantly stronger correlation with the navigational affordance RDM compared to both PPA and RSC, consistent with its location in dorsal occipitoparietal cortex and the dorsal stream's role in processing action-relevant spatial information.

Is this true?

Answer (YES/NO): YES